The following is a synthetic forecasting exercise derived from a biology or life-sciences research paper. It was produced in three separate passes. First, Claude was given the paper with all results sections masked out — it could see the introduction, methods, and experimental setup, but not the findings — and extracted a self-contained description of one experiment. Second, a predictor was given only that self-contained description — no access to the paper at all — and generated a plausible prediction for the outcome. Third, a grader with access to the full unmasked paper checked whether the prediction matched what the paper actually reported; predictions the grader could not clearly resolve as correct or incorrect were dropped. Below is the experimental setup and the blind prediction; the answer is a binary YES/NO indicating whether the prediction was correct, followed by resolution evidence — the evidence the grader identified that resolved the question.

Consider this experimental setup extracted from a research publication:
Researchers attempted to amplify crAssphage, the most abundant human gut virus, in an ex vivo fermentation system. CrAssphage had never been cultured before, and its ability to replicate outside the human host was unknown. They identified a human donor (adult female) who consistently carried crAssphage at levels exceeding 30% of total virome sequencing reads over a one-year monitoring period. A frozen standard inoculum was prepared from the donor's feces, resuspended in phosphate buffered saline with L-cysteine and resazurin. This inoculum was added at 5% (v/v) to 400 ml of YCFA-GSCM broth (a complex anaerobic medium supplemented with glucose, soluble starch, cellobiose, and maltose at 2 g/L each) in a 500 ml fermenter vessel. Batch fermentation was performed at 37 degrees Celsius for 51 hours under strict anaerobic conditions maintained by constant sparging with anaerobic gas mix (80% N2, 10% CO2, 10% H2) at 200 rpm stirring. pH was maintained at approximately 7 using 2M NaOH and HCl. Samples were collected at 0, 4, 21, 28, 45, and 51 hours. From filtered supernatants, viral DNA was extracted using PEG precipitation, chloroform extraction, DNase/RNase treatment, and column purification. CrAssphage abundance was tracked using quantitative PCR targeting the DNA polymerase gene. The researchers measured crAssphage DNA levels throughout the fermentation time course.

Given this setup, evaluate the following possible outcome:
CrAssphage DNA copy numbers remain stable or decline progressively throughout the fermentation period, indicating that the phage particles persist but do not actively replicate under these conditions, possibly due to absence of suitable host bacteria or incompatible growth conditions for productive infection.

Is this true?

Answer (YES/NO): NO